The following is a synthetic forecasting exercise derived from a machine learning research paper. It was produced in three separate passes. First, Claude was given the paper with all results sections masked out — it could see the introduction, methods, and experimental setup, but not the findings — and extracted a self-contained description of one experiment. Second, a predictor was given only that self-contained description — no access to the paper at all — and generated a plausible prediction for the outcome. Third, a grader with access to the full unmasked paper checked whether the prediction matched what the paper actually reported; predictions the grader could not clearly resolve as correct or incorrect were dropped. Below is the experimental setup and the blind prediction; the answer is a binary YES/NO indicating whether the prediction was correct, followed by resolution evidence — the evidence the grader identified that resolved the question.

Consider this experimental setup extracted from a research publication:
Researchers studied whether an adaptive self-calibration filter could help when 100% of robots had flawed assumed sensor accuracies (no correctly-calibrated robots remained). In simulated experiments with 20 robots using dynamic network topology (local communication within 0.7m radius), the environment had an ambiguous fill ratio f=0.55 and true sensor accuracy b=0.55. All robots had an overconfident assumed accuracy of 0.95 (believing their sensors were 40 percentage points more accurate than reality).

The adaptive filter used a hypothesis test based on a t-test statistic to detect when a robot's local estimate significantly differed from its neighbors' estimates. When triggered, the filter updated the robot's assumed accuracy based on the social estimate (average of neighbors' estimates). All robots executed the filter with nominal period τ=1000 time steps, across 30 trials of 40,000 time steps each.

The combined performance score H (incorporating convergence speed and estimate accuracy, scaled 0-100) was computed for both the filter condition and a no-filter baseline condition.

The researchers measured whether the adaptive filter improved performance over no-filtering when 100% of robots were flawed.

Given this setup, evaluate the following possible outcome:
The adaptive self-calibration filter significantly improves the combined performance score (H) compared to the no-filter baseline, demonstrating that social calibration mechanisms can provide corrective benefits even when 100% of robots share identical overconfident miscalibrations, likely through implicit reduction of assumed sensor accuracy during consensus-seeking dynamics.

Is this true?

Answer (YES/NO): NO